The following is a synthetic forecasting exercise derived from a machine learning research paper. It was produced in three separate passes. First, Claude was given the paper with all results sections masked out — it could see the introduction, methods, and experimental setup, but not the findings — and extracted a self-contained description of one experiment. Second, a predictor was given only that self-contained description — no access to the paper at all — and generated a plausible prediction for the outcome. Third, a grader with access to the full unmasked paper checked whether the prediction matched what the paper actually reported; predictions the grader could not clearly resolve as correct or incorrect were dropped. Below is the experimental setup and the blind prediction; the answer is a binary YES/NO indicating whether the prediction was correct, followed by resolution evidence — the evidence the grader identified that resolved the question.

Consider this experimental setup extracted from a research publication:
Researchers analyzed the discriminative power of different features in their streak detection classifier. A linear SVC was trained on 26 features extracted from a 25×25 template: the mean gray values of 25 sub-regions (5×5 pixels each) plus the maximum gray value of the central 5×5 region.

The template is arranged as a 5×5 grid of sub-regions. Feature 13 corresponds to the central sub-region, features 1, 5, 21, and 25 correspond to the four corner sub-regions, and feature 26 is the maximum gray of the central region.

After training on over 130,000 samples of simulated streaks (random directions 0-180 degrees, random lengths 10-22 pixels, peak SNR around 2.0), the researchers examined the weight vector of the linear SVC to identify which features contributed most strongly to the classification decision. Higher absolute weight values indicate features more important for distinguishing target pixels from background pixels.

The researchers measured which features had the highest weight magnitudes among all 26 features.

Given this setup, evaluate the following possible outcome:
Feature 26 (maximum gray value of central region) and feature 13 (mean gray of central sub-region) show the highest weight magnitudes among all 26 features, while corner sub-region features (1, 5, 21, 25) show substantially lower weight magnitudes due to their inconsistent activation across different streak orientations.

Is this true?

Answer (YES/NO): YES